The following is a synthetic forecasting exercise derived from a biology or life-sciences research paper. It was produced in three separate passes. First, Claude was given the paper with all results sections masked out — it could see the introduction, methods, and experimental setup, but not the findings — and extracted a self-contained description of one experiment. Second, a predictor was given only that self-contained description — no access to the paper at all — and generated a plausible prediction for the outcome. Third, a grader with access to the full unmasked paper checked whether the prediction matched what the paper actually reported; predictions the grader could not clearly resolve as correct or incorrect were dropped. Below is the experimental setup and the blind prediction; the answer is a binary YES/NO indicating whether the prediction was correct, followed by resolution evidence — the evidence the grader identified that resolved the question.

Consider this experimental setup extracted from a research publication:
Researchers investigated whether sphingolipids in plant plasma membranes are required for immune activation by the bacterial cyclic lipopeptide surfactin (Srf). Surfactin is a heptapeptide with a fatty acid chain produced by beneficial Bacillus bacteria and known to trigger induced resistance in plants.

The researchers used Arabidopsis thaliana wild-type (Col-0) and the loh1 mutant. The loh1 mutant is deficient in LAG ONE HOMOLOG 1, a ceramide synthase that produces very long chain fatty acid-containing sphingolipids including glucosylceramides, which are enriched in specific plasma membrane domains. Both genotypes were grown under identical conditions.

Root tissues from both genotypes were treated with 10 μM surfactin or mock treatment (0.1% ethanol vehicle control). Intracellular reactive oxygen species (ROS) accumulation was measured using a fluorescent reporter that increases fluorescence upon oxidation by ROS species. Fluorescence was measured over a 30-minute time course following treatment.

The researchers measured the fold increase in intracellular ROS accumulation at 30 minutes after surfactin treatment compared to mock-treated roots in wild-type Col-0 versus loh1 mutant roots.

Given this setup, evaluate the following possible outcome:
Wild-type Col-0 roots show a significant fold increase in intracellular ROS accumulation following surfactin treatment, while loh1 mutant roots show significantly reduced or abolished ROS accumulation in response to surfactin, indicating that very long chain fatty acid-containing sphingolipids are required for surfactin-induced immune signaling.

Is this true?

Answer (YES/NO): YES